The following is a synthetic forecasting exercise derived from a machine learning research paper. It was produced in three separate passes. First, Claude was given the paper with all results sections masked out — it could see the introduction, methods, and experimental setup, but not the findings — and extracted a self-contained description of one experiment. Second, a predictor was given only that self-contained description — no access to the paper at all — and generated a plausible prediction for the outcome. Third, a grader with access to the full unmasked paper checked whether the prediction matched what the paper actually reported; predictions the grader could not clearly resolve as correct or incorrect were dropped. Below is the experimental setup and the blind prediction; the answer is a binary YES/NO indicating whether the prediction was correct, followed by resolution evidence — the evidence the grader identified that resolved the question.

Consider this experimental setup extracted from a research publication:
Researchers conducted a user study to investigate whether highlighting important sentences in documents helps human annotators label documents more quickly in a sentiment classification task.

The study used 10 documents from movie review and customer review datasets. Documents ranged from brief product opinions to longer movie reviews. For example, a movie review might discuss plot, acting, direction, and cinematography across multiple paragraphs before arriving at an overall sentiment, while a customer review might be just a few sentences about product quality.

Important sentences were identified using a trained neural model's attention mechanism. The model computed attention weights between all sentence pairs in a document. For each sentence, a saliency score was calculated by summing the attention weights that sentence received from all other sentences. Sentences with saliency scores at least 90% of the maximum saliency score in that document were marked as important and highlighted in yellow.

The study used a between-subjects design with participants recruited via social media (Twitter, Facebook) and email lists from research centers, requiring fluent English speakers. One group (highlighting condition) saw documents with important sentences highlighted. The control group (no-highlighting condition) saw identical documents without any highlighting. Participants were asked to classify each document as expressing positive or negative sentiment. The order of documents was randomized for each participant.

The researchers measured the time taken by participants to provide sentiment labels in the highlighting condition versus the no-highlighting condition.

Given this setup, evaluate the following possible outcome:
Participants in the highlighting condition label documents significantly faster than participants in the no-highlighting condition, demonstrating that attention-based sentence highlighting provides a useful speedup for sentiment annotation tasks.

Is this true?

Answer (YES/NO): YES